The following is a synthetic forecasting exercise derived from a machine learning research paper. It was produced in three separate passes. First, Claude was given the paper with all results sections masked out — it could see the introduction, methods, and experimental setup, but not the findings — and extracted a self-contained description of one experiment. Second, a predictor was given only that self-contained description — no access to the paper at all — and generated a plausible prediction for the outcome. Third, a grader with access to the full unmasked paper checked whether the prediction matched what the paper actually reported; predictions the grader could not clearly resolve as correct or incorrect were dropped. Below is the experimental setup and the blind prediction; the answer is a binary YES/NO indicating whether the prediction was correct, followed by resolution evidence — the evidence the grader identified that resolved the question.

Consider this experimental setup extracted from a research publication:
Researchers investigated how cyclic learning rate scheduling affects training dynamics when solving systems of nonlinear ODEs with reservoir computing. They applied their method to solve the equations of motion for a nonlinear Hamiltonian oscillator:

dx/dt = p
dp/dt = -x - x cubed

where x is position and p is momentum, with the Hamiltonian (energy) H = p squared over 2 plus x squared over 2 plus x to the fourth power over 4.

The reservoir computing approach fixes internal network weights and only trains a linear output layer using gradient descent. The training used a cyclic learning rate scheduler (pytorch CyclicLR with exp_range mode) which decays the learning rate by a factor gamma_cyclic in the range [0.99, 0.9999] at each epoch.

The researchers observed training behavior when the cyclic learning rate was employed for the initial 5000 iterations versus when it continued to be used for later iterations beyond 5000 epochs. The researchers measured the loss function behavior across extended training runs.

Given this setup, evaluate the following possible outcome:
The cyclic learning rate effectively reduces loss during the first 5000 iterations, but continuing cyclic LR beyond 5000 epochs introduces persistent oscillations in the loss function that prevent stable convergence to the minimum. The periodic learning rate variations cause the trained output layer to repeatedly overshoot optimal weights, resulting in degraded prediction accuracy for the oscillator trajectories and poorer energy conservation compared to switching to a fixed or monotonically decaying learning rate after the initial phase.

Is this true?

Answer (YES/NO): NO